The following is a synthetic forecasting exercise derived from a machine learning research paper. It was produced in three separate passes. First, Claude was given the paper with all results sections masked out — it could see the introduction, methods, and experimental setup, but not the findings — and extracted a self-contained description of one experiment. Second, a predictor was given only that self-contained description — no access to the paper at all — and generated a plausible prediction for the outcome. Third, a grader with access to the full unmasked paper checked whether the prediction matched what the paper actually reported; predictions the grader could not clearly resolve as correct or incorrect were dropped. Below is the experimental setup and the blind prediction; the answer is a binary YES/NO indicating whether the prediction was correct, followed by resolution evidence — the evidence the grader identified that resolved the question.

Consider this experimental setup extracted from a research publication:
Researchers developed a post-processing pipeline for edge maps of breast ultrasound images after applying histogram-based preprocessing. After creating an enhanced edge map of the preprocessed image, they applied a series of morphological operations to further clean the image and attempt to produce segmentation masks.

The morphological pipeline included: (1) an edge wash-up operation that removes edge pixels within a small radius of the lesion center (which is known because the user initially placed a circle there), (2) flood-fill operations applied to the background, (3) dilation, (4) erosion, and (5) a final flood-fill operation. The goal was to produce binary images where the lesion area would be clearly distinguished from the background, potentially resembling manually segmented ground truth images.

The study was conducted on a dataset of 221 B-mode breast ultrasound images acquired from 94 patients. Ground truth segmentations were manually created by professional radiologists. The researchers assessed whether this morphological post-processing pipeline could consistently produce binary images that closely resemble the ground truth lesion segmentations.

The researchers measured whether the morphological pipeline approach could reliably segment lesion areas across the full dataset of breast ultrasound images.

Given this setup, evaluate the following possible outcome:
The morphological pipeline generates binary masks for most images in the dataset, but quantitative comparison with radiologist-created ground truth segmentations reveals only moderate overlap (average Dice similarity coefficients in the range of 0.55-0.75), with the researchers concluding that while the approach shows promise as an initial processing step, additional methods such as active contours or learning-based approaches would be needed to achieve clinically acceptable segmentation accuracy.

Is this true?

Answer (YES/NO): NO